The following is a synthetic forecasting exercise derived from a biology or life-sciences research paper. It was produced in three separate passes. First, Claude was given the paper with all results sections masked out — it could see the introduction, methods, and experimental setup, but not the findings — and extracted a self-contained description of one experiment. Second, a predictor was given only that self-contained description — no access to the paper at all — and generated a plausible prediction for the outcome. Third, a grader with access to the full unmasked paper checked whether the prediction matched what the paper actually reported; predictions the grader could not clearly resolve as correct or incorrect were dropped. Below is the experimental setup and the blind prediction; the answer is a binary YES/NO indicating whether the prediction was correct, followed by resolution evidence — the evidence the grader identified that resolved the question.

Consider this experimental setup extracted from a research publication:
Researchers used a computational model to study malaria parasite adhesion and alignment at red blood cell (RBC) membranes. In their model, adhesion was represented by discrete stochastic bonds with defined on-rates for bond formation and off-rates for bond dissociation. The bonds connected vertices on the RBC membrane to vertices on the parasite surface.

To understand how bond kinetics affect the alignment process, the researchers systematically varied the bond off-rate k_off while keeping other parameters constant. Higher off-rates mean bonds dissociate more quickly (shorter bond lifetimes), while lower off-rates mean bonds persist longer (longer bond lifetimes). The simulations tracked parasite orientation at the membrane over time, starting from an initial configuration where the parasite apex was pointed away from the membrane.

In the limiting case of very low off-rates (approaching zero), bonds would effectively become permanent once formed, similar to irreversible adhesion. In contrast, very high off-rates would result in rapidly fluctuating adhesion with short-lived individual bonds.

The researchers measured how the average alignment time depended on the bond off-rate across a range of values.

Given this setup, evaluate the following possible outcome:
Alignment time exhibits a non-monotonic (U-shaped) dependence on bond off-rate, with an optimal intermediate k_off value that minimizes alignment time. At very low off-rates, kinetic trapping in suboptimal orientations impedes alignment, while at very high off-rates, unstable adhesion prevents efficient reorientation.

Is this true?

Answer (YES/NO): NO